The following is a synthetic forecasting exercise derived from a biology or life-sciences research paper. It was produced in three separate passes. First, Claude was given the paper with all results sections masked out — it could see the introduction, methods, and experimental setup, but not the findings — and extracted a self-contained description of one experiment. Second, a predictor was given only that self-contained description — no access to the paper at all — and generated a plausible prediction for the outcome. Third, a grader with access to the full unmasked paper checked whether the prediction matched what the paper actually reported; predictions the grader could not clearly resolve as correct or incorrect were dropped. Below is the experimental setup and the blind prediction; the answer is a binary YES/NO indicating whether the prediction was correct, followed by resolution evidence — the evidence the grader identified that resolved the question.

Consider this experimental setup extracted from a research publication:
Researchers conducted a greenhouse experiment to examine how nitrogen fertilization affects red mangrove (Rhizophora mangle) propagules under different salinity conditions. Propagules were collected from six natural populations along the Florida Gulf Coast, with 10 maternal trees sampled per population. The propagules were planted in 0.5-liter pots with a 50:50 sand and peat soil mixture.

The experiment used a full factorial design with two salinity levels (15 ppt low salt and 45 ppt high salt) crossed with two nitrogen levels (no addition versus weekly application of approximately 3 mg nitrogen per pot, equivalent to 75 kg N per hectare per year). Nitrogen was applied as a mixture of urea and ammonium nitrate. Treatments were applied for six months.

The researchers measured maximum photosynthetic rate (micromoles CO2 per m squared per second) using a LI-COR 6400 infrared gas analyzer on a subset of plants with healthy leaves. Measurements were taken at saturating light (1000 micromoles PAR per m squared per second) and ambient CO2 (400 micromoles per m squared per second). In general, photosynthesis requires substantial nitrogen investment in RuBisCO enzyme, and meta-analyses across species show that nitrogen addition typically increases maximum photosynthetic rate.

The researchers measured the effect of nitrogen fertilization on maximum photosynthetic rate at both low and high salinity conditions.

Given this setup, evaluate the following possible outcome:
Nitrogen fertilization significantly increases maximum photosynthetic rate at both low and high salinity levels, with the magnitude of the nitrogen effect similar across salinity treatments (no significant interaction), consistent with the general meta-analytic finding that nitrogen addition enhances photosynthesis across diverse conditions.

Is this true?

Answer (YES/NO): NO